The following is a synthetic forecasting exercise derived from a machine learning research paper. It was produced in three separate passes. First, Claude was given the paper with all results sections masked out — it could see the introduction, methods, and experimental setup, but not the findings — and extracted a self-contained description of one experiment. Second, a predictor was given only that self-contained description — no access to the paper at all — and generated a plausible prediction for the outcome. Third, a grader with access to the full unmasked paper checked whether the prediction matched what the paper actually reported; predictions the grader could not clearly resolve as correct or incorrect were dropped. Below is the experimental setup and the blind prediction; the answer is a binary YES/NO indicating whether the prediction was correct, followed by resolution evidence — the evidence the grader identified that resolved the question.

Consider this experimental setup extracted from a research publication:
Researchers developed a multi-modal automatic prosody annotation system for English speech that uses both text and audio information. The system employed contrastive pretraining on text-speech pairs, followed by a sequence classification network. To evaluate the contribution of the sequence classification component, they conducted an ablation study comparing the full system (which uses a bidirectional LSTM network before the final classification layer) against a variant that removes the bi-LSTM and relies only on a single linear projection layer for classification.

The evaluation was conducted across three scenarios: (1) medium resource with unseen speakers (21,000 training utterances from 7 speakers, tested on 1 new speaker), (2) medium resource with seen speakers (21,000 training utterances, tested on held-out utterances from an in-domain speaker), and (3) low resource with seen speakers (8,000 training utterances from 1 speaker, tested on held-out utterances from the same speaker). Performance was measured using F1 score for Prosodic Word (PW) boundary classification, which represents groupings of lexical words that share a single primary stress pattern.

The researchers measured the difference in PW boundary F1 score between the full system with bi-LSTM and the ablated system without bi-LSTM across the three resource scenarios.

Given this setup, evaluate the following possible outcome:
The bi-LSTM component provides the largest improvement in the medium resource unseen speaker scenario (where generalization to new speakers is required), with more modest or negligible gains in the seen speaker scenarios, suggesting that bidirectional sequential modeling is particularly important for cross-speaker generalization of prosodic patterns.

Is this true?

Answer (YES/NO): NO